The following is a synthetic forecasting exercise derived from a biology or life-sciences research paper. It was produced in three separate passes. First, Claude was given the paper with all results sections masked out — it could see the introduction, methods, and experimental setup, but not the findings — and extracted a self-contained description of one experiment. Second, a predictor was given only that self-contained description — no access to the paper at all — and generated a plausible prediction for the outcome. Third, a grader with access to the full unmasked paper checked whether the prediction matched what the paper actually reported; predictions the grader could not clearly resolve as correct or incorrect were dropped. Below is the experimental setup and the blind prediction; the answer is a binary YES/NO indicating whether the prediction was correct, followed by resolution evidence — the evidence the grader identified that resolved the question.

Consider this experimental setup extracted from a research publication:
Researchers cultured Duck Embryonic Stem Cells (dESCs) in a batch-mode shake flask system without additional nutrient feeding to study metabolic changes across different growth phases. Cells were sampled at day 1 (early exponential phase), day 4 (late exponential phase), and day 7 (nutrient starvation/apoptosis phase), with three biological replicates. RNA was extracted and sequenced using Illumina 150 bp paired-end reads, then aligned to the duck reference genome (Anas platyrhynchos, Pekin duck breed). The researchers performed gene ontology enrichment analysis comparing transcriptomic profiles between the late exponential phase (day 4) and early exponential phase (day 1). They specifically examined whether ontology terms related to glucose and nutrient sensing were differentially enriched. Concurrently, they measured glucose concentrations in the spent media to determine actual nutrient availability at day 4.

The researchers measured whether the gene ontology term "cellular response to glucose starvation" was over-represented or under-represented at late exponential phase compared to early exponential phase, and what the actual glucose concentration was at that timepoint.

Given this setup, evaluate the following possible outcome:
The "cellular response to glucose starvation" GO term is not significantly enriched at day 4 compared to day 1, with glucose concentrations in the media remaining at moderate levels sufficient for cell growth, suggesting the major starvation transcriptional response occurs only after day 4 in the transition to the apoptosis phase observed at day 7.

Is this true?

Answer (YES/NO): NO